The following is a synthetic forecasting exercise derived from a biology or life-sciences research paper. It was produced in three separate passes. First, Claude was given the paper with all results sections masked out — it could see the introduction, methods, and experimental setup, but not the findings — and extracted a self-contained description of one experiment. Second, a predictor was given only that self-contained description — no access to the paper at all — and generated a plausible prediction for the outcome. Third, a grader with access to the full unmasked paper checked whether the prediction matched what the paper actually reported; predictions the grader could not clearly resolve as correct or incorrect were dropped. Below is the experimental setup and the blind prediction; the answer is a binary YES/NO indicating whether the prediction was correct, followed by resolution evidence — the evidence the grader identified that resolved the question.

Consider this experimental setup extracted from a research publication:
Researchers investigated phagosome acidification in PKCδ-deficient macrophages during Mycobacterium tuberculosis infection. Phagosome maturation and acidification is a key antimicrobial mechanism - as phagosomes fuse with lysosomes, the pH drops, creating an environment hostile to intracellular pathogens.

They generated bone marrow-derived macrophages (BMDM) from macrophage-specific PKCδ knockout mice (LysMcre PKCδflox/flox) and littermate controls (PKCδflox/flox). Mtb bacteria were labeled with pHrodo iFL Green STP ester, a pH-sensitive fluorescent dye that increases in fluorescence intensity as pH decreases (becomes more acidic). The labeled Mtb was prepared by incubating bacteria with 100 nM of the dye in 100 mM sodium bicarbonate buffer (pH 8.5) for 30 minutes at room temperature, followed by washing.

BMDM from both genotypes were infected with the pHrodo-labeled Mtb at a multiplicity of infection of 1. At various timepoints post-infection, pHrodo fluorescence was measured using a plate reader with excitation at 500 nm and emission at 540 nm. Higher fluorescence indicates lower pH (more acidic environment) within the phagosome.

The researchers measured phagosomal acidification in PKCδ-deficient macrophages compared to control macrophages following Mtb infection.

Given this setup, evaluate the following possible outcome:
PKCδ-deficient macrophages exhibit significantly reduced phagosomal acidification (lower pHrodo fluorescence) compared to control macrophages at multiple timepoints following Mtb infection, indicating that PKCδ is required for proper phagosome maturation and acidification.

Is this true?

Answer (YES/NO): NO